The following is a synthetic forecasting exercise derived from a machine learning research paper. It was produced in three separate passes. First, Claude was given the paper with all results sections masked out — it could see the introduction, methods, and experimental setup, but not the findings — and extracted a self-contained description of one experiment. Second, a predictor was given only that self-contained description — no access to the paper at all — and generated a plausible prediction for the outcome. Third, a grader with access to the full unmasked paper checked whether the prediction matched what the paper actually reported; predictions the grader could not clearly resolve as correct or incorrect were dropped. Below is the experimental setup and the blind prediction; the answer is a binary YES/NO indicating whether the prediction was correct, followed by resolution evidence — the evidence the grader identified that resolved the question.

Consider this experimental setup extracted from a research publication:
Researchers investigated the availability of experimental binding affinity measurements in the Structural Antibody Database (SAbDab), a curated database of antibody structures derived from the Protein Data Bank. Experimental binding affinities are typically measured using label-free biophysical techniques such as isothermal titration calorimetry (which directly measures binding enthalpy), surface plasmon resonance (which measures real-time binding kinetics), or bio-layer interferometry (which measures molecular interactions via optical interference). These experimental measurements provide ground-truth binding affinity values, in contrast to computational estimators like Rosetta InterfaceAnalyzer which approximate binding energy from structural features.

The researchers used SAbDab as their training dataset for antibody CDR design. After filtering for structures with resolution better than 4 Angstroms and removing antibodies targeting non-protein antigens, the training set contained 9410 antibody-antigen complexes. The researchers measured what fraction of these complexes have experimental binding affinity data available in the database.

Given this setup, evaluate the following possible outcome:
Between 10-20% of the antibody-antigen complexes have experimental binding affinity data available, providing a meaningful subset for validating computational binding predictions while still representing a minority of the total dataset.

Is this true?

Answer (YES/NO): NO